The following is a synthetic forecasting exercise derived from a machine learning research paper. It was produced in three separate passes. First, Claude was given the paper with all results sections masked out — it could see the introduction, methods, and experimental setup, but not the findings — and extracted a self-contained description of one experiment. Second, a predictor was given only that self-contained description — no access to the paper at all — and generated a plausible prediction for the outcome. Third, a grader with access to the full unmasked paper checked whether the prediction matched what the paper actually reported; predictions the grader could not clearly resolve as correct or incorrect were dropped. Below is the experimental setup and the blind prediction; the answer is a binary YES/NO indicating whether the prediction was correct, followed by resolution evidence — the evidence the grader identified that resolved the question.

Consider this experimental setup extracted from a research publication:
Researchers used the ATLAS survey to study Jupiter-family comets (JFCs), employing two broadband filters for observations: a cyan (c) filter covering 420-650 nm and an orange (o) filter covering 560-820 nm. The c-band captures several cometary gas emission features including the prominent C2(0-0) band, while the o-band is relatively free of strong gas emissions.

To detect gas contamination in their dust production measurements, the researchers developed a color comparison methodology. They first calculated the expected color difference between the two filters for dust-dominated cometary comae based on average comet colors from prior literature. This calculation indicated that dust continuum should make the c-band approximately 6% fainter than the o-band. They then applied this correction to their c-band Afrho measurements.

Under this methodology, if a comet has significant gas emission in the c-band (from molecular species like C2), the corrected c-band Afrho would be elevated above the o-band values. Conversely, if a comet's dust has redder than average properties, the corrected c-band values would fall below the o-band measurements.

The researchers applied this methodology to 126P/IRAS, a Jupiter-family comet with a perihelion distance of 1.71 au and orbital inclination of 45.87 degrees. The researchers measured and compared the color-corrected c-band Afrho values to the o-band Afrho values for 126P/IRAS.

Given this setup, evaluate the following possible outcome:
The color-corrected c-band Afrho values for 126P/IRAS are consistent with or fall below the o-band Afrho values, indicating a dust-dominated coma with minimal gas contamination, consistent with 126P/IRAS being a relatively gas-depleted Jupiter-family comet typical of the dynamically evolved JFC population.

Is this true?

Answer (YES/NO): YES